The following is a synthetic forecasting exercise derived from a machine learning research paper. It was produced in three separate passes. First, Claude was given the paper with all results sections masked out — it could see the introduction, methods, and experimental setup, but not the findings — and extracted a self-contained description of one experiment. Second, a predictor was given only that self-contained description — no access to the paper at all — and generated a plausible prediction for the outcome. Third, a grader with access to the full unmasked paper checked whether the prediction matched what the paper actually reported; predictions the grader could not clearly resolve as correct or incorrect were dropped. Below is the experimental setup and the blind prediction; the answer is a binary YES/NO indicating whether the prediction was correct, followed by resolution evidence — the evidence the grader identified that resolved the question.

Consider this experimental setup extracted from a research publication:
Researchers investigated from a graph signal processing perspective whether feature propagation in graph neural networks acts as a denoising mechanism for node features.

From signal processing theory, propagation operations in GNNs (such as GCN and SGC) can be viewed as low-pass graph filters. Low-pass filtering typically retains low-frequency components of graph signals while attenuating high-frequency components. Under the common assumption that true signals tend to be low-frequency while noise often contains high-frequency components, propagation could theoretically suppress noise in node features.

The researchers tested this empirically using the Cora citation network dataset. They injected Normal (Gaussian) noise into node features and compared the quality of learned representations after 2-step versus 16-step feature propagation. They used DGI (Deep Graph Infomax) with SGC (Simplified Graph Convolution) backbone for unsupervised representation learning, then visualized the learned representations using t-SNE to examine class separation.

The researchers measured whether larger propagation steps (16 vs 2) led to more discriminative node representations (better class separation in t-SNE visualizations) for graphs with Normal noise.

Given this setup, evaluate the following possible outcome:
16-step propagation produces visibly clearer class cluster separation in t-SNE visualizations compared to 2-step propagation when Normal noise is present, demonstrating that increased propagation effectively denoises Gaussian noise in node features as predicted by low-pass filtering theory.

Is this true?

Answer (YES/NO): YES